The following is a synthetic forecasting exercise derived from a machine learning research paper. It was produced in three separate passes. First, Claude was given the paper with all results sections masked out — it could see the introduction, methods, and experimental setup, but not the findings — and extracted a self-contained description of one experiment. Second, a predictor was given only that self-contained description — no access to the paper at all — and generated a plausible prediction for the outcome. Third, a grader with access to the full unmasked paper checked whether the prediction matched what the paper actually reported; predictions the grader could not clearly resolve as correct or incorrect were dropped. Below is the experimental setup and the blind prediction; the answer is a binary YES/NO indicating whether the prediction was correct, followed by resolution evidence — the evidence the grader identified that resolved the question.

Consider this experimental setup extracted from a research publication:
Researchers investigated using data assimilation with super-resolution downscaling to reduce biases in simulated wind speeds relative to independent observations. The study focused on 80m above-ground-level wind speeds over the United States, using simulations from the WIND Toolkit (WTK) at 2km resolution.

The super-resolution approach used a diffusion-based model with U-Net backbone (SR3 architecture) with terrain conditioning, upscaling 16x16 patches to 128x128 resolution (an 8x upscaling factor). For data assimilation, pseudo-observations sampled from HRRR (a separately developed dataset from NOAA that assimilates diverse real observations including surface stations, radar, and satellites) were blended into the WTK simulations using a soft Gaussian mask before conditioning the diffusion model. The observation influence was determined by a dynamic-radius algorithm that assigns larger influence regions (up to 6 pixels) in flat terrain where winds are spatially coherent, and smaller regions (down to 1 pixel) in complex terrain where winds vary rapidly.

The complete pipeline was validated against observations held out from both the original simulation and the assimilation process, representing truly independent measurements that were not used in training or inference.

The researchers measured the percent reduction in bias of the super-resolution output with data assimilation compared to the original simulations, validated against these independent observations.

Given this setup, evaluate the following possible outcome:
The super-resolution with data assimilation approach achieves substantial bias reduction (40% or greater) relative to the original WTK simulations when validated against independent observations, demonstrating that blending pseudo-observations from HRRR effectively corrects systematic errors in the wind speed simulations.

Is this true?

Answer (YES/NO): NO